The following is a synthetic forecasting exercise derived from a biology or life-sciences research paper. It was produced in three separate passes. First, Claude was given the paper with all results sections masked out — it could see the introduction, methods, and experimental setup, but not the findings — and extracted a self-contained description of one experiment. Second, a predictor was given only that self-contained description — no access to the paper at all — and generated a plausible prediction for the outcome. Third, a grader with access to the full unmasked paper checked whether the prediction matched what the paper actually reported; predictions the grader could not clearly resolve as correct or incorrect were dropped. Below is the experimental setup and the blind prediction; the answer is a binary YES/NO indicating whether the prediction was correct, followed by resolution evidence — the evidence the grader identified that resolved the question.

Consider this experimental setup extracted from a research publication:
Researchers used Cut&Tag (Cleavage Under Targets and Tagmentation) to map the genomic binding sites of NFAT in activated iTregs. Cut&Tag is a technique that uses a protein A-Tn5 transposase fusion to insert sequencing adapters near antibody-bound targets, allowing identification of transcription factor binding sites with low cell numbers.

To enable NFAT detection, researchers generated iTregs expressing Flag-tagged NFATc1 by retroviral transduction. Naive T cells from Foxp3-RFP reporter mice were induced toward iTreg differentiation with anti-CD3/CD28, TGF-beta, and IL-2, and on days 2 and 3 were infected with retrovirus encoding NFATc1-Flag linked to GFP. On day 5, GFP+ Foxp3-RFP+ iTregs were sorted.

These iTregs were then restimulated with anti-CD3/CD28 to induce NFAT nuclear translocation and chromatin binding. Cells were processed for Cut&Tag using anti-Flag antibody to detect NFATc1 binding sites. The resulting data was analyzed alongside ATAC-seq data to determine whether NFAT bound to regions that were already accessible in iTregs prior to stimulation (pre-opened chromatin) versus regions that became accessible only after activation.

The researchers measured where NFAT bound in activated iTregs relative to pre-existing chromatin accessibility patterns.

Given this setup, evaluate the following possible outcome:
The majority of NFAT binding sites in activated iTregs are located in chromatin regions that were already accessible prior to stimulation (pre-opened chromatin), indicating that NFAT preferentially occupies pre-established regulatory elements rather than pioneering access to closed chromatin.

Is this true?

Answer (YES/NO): YES